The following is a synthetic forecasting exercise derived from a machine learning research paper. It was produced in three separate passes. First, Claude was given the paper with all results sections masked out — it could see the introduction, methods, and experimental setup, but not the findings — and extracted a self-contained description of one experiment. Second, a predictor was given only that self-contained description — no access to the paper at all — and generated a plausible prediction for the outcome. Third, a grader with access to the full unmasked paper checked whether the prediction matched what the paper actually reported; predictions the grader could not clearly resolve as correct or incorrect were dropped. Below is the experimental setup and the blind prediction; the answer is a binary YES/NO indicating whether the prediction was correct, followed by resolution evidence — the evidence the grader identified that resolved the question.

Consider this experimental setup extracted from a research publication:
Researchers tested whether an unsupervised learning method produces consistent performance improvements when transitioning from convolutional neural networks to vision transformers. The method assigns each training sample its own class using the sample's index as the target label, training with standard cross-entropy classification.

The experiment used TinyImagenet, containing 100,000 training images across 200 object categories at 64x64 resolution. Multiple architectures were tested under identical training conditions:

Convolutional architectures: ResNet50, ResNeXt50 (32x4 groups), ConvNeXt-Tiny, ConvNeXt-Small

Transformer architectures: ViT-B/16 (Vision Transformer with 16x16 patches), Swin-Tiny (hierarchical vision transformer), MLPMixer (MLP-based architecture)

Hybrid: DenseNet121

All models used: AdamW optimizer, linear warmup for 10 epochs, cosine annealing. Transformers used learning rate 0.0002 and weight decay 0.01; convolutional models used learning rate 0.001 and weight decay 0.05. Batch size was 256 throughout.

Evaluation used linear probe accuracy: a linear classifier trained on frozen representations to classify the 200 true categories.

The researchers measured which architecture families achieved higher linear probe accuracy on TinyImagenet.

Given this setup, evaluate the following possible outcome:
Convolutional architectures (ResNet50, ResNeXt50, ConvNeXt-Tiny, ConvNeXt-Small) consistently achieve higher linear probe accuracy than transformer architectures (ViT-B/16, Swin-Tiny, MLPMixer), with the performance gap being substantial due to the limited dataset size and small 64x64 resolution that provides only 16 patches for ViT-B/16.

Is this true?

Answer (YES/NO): NO